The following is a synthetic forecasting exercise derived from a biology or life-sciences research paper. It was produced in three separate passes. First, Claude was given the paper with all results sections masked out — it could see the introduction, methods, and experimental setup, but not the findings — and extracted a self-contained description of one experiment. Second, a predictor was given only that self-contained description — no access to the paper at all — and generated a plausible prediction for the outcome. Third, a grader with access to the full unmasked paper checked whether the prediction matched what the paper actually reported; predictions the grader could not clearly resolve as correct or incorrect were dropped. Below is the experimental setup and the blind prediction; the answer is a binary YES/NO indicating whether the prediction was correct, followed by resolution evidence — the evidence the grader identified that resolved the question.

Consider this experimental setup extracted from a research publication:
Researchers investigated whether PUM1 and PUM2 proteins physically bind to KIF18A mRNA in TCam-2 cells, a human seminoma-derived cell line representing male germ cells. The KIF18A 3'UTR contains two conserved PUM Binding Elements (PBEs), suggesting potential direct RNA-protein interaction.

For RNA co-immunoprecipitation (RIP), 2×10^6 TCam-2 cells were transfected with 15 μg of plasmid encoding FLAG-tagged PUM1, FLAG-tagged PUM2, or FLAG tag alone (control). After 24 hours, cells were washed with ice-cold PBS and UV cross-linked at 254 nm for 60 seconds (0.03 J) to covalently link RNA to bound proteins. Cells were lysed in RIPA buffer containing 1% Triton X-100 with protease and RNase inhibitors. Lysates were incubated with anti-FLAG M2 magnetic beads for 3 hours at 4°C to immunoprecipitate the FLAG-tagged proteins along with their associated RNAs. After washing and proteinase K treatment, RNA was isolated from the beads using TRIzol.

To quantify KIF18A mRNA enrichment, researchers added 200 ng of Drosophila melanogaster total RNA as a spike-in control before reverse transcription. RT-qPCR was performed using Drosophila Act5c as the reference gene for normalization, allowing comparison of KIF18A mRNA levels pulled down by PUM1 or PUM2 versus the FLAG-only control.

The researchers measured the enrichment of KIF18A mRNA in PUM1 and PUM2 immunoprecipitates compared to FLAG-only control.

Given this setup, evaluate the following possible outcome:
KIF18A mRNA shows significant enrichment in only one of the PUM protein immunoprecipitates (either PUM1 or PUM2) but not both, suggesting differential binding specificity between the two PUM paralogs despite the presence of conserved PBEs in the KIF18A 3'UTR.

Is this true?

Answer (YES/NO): NO